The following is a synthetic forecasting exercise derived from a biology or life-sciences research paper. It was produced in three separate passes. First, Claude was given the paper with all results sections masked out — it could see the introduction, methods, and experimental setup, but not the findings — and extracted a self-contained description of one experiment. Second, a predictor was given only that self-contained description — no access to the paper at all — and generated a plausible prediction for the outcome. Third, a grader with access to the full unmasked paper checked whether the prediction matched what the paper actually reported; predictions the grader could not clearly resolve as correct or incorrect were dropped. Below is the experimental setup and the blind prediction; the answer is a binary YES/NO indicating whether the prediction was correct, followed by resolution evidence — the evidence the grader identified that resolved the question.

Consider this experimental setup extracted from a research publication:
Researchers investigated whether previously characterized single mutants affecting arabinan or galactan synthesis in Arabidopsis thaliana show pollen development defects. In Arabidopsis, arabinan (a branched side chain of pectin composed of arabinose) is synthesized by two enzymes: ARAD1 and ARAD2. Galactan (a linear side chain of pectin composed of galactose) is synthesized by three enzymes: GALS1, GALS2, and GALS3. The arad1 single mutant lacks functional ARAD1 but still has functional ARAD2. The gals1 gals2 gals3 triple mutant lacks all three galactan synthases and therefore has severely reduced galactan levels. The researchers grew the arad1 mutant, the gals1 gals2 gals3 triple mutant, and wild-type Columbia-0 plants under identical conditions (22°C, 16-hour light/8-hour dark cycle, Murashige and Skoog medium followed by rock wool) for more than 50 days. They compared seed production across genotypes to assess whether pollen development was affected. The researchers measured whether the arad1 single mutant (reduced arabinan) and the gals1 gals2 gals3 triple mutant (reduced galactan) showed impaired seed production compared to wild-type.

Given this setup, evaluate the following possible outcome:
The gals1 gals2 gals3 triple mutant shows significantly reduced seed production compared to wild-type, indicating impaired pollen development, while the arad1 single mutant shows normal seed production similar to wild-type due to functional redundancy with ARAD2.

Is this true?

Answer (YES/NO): NO